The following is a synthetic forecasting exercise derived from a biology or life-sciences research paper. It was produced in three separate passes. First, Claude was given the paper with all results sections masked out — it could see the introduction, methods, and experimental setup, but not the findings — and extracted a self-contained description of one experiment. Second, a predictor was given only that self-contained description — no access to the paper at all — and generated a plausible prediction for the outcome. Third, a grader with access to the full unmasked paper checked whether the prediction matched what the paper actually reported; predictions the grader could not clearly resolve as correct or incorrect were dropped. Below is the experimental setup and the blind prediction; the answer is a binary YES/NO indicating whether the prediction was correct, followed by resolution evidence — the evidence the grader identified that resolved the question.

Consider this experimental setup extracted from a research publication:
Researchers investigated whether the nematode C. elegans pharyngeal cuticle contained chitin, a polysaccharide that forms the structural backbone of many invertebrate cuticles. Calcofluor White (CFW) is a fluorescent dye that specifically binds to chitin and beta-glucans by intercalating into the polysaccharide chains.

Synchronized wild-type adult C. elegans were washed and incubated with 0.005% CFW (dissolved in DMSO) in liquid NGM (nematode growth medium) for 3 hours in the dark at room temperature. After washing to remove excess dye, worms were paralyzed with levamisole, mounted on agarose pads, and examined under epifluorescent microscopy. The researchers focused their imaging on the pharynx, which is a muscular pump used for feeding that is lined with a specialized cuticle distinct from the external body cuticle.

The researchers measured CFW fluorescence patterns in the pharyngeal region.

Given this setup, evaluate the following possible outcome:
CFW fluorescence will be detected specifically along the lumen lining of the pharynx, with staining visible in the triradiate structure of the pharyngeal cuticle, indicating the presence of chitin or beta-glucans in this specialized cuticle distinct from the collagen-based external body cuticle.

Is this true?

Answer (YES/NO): YES